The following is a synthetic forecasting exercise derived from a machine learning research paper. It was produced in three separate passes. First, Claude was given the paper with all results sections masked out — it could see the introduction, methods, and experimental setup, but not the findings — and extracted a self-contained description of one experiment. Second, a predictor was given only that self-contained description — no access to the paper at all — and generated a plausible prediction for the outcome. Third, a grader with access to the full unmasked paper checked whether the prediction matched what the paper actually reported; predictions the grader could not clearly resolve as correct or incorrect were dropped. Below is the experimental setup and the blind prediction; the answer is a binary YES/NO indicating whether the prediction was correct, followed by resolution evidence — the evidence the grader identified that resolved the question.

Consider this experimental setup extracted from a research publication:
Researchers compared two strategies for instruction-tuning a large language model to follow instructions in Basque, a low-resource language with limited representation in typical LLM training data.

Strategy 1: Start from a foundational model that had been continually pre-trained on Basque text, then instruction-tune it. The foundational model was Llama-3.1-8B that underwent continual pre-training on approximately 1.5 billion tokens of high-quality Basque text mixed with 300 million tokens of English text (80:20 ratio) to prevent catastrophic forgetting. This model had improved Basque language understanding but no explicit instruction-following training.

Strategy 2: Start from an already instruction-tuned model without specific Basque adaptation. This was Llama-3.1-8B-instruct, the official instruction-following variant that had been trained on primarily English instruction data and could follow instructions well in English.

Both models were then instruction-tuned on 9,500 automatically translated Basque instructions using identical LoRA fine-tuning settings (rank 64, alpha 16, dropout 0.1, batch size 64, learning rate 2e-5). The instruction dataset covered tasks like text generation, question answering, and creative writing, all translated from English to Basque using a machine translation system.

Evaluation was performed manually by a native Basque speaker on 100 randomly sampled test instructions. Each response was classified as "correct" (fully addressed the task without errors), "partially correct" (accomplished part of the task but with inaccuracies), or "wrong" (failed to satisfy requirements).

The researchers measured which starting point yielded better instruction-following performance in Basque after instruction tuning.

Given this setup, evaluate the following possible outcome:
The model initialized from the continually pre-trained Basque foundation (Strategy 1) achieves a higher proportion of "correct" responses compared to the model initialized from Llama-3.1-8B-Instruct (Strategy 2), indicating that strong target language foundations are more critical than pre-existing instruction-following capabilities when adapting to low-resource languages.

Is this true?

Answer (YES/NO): YES